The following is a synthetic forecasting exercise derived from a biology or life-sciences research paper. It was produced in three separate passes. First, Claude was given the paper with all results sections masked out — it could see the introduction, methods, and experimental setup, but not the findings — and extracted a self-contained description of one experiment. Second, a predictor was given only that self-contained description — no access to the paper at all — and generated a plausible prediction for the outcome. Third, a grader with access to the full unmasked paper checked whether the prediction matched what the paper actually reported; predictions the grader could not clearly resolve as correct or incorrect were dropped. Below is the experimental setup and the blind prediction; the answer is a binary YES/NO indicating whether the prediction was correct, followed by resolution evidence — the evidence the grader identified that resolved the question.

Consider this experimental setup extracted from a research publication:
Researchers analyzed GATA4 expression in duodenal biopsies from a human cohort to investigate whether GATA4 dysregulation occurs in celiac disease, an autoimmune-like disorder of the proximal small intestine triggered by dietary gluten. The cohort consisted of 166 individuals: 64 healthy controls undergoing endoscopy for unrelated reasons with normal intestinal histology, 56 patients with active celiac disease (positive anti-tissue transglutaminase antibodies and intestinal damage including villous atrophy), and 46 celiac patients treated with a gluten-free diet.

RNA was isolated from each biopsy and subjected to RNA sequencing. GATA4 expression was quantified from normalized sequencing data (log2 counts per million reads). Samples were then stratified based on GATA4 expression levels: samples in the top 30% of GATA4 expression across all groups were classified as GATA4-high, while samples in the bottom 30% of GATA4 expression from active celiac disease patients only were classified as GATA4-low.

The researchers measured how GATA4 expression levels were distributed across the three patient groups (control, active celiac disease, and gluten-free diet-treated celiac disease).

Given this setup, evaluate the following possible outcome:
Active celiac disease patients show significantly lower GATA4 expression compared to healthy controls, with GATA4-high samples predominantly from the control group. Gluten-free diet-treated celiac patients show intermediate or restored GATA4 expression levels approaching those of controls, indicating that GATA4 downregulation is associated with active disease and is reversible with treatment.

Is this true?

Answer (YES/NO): YES